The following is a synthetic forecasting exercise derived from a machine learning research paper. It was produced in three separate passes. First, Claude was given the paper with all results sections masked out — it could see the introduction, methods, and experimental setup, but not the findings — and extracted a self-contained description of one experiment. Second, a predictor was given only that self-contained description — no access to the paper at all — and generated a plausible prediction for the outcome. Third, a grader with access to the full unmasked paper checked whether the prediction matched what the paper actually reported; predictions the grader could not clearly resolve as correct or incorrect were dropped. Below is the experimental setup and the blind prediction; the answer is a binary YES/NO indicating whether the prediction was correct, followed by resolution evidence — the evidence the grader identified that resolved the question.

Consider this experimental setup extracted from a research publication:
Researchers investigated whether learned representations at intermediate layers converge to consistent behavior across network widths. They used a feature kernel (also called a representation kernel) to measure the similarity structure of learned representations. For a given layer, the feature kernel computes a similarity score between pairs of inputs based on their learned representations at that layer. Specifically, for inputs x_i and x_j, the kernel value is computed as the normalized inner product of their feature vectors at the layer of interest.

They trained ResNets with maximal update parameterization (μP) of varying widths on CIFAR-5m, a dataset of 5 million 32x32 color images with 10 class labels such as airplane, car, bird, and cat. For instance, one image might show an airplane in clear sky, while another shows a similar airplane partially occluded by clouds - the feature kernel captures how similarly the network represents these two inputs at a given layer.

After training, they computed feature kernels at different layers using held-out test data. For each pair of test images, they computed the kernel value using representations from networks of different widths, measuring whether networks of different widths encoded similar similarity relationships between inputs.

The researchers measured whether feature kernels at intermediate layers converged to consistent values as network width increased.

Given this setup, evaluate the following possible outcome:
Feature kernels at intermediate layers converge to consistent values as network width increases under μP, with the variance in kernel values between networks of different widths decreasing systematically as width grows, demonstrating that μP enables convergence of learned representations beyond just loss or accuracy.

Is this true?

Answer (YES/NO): YES